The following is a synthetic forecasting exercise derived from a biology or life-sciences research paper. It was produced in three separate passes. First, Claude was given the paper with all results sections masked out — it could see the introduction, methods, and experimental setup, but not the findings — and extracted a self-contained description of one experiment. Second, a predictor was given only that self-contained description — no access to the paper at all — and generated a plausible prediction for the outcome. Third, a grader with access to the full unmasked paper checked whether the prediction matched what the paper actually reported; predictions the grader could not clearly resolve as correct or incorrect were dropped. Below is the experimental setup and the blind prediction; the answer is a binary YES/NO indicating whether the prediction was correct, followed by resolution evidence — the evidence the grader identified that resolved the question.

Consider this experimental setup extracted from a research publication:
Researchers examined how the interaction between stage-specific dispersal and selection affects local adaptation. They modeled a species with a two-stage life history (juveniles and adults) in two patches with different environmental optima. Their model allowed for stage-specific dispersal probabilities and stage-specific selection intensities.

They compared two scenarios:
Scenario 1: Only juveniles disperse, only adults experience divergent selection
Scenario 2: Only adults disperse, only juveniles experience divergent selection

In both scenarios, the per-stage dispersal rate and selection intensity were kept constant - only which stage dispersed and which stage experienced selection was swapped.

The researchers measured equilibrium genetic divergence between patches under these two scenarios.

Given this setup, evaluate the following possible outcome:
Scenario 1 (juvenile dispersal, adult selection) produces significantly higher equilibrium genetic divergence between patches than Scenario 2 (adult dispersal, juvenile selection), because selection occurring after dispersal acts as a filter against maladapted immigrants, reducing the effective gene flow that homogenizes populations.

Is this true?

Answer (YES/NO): NO